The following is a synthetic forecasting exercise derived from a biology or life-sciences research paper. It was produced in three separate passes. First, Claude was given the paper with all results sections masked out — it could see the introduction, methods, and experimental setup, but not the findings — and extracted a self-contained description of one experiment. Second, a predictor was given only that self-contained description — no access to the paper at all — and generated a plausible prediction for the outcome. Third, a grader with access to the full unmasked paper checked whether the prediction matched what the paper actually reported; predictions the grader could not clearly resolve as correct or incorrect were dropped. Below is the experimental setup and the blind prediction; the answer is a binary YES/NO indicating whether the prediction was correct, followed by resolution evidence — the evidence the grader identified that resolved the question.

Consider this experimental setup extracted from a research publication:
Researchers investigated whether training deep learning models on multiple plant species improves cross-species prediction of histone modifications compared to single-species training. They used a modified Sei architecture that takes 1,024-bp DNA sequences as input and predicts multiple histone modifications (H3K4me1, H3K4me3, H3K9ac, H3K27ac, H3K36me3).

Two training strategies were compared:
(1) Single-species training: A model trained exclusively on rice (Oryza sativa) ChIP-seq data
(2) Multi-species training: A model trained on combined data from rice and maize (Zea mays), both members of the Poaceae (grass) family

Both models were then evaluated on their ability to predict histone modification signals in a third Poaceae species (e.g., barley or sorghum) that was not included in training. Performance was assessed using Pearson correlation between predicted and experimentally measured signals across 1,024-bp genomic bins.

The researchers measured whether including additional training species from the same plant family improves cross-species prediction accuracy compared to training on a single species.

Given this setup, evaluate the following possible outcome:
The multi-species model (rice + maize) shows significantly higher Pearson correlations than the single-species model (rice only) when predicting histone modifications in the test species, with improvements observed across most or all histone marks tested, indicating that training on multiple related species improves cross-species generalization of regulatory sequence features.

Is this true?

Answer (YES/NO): NO